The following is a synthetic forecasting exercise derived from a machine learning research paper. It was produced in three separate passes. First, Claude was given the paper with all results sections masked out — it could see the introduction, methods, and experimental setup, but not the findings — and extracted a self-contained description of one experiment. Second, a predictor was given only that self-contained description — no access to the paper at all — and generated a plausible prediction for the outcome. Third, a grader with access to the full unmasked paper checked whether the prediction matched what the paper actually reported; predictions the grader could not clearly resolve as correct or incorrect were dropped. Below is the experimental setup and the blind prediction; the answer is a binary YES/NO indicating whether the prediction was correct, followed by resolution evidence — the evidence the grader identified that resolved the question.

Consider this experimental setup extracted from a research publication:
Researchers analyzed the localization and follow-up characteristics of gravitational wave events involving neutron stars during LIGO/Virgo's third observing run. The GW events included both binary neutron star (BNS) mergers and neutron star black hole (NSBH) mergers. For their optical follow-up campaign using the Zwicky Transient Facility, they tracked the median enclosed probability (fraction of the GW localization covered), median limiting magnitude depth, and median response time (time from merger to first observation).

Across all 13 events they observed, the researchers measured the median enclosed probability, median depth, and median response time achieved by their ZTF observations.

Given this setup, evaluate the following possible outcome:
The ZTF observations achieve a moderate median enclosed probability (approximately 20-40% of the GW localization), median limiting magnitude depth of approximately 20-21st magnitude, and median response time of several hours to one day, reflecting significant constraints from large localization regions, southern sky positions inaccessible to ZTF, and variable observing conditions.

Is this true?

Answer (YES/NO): NO